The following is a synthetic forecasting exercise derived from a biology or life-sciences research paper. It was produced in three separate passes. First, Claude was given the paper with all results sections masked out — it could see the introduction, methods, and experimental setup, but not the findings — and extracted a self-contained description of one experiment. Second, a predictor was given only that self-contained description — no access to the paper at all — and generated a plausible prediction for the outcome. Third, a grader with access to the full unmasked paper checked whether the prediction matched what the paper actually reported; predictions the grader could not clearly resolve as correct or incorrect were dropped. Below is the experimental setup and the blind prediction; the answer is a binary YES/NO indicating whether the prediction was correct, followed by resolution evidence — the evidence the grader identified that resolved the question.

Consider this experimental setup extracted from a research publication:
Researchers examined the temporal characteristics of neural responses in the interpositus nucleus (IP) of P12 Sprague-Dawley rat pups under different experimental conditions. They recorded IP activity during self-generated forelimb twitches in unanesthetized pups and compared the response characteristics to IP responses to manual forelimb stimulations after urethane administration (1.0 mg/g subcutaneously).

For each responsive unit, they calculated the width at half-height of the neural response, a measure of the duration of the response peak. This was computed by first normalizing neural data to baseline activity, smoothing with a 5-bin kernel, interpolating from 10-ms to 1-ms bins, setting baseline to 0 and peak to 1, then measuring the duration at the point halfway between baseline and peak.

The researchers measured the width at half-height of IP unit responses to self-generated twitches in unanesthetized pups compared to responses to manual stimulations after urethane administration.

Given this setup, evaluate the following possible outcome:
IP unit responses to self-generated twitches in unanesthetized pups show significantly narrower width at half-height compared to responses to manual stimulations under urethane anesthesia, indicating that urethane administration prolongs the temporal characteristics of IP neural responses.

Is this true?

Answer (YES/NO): NO